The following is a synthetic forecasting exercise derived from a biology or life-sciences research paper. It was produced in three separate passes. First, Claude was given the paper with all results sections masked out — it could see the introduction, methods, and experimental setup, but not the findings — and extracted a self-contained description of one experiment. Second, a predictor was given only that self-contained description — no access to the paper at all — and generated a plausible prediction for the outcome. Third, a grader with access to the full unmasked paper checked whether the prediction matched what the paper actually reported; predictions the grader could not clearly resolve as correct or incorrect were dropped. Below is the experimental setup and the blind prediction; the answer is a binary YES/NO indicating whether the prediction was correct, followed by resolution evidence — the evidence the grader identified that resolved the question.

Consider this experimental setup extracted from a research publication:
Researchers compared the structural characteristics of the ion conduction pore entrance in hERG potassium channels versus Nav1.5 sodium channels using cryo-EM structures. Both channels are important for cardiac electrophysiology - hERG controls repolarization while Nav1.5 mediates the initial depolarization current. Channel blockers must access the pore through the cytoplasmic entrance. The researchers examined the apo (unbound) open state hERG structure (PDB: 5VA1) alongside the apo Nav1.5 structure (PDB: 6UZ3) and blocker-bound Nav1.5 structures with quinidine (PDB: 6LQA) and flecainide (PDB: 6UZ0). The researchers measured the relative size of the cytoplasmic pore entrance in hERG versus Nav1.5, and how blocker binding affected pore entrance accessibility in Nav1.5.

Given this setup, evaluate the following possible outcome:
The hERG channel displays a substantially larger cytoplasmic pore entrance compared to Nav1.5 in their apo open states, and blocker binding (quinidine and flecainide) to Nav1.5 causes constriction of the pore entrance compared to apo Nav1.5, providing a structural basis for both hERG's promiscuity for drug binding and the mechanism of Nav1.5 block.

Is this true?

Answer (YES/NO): YES